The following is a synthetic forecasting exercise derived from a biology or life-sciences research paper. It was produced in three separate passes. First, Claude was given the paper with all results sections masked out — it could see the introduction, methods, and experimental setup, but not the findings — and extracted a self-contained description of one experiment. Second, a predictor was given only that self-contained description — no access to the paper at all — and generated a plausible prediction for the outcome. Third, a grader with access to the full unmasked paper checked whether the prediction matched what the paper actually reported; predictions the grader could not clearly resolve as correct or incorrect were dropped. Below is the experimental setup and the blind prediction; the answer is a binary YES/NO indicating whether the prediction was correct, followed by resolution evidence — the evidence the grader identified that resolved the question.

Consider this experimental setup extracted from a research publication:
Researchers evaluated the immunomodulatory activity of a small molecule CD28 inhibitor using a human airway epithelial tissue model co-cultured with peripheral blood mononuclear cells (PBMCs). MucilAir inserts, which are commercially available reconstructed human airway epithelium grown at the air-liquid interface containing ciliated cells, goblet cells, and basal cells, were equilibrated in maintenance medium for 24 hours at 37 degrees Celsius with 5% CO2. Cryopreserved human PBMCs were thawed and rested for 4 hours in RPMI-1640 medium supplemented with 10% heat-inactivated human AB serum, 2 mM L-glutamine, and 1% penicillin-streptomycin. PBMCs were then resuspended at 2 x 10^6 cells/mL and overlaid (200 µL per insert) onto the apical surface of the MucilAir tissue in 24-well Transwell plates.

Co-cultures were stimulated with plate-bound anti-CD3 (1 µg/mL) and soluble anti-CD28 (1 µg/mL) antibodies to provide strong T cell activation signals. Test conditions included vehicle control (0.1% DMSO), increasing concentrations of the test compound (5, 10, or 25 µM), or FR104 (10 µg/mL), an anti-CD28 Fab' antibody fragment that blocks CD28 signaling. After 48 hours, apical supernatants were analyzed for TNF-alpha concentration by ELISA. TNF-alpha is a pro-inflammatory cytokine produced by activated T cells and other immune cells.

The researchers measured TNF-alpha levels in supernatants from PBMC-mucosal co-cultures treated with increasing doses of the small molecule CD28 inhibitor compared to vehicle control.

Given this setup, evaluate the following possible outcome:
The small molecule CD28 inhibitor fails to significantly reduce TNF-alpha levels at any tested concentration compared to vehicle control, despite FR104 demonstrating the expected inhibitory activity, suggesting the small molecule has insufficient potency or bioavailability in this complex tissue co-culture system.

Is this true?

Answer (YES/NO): NO